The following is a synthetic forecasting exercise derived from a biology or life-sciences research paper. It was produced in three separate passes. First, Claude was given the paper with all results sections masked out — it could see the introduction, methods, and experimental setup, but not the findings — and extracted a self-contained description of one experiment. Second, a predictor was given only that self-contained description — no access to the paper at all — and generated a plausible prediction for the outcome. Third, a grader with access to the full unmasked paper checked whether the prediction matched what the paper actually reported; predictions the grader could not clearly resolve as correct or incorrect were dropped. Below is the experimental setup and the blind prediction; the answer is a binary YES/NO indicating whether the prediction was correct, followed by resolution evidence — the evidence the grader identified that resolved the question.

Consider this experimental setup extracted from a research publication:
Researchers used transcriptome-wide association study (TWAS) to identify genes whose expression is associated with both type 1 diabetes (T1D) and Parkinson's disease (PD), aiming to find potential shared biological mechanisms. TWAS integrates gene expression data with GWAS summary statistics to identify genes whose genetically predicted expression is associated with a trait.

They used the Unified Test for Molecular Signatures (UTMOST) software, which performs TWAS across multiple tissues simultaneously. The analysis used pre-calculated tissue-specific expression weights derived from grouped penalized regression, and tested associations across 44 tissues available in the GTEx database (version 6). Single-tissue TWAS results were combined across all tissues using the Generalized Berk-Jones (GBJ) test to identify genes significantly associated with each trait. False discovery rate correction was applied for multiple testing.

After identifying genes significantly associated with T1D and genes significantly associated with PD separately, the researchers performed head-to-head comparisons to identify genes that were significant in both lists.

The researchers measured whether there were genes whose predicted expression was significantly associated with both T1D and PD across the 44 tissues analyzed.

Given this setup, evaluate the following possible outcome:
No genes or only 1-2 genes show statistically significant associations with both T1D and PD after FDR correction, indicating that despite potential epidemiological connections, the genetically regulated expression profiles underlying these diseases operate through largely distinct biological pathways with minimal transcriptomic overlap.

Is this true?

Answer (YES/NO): NO